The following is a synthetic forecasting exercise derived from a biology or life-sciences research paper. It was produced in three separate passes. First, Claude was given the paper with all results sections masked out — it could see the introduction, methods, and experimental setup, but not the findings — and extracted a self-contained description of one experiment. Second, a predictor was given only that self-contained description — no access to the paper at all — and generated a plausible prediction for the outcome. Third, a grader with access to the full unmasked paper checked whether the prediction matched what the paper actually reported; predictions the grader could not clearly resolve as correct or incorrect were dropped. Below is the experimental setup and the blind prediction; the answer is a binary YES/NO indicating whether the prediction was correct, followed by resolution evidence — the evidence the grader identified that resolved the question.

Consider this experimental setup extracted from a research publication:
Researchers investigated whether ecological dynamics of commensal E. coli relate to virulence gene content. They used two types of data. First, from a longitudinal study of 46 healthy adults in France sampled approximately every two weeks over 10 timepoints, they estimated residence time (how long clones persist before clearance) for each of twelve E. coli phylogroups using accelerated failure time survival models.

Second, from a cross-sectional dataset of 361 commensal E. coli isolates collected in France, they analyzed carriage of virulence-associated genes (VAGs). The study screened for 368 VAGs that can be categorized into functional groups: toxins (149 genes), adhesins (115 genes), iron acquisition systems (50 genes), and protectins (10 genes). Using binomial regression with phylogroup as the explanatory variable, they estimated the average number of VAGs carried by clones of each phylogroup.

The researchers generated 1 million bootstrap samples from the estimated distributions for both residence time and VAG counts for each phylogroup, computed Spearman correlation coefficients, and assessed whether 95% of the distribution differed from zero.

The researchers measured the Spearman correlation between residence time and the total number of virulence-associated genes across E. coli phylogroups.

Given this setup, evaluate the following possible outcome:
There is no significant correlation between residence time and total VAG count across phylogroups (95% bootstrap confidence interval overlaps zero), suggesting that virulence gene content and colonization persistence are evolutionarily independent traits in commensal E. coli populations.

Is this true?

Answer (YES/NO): NO